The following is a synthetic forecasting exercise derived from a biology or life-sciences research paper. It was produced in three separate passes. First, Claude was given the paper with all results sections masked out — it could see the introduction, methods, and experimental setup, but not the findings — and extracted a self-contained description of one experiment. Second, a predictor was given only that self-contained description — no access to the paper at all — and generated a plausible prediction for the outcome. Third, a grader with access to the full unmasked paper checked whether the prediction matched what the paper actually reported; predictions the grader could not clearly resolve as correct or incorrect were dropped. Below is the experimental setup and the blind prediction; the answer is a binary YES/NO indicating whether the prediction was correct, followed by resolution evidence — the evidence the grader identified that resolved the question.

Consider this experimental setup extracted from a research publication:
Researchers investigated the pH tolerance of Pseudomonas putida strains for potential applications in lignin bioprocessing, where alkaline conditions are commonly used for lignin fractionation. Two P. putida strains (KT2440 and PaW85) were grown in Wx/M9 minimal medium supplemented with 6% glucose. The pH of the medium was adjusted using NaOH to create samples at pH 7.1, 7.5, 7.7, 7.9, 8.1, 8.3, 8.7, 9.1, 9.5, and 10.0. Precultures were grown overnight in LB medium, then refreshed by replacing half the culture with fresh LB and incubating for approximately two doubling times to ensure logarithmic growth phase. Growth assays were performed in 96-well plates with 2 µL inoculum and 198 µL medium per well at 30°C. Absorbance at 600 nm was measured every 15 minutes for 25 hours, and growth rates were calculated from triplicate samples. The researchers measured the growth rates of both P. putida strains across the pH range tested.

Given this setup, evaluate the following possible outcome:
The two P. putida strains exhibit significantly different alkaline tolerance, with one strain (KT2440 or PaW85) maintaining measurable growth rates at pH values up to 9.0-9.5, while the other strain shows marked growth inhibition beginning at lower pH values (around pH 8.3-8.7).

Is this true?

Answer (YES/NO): NO